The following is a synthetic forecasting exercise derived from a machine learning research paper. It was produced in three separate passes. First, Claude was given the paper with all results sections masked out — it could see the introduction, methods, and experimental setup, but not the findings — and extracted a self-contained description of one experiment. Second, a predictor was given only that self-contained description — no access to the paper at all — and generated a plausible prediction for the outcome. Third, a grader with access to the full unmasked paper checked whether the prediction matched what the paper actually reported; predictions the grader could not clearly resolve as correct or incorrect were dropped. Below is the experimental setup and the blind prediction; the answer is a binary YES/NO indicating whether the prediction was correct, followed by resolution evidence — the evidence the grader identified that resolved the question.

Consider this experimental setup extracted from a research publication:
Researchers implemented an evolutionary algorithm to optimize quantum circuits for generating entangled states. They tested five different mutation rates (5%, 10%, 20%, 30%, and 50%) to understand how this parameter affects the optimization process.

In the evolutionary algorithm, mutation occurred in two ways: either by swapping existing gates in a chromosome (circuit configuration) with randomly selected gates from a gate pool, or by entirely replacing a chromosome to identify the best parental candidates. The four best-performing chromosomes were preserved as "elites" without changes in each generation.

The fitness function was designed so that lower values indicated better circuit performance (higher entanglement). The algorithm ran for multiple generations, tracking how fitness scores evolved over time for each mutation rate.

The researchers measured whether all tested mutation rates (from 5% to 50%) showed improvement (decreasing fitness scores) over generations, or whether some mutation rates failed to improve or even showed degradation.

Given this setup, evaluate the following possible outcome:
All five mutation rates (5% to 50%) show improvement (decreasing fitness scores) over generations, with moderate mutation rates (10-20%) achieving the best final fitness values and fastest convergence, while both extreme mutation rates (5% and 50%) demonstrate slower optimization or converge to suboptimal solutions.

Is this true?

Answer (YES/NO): NO